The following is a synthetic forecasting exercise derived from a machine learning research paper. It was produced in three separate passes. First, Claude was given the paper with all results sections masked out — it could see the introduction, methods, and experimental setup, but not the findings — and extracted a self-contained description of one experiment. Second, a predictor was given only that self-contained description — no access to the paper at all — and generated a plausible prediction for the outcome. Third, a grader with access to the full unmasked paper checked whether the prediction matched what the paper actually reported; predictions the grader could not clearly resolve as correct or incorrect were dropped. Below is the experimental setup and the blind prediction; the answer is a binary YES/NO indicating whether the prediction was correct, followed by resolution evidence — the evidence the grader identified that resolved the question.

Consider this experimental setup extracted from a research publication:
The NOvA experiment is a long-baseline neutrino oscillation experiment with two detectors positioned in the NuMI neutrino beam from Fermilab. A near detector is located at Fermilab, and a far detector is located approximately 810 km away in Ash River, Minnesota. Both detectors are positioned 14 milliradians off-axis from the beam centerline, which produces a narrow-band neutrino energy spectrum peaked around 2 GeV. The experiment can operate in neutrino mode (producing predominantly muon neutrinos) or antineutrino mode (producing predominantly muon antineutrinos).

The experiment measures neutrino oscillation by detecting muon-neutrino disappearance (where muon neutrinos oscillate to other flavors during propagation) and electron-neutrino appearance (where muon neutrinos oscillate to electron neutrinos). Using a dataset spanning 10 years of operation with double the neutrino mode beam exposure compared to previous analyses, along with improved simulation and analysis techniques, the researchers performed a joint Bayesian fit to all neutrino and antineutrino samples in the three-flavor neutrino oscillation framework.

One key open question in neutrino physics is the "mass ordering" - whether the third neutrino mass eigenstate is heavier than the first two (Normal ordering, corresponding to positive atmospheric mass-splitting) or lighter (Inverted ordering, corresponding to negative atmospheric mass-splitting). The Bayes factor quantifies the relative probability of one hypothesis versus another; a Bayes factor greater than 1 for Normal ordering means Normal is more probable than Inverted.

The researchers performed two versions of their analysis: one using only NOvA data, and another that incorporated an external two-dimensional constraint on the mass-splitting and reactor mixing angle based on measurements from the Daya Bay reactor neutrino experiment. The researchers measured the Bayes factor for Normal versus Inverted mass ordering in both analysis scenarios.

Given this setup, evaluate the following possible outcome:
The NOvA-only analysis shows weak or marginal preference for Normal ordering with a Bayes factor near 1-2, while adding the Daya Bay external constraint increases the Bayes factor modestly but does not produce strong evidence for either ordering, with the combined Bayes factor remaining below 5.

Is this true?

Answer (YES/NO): NO